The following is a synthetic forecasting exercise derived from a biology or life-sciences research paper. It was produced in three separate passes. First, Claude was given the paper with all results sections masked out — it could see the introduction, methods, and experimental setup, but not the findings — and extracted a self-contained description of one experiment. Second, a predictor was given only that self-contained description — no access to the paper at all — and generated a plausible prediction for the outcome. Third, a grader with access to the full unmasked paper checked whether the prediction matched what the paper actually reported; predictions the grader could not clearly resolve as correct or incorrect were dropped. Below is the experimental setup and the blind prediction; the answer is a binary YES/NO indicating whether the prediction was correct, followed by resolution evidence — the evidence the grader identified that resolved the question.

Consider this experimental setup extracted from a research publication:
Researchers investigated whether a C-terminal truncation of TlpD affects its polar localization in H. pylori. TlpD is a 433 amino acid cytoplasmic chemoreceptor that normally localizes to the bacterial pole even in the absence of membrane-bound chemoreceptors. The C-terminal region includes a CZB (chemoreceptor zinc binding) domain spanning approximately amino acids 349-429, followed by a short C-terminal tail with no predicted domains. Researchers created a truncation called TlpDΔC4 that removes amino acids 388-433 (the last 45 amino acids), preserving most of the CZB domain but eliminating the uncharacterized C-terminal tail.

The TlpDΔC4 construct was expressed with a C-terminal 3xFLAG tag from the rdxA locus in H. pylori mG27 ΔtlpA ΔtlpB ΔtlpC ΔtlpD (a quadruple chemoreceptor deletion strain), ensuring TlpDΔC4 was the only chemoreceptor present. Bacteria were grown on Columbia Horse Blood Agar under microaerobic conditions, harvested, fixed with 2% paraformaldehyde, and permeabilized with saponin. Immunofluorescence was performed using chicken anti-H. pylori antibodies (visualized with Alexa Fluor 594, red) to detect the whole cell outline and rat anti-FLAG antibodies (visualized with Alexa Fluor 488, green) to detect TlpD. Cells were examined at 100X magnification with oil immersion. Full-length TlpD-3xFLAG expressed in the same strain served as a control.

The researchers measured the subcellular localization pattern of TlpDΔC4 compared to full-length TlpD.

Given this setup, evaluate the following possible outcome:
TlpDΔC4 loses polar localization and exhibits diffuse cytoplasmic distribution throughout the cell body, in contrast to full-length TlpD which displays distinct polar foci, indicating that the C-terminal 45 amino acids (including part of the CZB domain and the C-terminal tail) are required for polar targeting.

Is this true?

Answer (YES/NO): YES